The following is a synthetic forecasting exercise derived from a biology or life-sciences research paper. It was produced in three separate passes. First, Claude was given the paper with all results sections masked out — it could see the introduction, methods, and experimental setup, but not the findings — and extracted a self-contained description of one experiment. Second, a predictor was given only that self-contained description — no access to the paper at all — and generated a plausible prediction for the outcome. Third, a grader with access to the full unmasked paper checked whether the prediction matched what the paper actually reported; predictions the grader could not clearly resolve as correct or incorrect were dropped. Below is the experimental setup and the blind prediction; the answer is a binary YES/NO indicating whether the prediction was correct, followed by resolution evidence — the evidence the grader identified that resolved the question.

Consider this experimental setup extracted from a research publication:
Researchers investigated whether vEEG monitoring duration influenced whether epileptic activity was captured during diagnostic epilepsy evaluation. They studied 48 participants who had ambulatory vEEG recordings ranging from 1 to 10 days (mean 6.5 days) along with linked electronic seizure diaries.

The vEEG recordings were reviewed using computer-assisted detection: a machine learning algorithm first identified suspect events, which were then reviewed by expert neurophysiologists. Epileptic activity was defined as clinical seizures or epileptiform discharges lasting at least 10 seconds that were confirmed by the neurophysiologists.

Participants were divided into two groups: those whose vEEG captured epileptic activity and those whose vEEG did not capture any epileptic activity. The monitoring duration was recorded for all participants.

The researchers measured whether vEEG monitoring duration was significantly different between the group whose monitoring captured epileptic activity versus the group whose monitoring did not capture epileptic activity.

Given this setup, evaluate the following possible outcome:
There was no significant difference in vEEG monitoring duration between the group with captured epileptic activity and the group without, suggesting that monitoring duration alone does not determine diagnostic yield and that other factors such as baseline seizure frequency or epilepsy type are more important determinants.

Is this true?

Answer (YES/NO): YES